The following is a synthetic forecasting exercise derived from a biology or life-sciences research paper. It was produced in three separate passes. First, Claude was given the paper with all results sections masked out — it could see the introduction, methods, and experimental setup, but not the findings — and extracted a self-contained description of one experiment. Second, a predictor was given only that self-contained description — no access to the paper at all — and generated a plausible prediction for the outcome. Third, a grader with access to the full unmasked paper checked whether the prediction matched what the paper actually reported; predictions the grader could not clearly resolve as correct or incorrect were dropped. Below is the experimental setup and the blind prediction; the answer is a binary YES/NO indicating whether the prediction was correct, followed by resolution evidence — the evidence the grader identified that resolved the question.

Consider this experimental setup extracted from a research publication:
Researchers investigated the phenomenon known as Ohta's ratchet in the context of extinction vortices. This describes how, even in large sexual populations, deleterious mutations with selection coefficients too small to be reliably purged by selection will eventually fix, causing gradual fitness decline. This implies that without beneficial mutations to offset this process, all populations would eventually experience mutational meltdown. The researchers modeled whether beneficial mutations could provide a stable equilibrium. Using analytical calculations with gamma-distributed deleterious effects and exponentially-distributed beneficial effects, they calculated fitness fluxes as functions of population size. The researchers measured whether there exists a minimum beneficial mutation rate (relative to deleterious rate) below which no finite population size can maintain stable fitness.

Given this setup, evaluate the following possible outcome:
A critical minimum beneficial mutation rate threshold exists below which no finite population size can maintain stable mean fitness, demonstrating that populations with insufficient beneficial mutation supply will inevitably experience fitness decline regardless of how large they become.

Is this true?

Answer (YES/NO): YES